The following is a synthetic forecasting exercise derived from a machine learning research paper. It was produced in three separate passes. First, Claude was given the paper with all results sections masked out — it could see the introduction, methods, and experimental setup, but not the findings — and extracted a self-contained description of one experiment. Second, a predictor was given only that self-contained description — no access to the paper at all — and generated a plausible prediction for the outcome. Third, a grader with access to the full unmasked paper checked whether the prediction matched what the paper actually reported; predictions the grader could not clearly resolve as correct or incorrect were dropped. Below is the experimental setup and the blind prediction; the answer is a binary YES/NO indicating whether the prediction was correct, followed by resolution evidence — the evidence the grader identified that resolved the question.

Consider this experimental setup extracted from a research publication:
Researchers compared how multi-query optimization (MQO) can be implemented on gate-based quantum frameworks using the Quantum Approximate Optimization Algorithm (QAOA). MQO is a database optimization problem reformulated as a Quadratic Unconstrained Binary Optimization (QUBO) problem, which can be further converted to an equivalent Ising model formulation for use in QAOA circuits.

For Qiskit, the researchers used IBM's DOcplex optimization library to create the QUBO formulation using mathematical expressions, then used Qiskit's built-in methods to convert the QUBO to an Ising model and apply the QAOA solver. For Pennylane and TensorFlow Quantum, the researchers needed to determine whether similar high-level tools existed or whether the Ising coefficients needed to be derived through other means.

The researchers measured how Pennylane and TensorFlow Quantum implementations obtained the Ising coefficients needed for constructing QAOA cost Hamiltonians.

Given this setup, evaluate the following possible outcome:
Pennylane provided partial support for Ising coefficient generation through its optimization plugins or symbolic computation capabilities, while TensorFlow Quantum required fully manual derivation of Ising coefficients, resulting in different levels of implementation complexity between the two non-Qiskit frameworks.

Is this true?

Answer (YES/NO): NO